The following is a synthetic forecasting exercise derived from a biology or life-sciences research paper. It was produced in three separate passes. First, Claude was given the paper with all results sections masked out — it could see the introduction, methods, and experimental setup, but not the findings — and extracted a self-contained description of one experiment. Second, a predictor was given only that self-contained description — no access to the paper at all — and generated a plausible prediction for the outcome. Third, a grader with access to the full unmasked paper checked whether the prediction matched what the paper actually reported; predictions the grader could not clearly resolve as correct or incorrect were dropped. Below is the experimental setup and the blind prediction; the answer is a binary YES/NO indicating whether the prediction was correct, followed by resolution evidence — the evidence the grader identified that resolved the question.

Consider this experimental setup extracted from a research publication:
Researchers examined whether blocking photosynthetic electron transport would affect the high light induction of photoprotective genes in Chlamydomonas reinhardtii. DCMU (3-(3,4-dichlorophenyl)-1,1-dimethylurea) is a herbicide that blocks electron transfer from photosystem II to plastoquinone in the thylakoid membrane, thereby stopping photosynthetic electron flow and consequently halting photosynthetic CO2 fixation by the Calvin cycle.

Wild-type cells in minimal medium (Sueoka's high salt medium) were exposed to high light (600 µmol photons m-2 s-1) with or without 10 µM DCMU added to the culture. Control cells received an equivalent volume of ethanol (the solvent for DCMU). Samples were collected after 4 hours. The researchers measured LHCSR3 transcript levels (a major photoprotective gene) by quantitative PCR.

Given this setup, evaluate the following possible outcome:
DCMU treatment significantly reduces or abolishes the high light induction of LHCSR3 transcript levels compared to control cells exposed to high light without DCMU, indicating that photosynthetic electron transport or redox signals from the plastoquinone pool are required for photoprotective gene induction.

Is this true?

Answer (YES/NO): NO